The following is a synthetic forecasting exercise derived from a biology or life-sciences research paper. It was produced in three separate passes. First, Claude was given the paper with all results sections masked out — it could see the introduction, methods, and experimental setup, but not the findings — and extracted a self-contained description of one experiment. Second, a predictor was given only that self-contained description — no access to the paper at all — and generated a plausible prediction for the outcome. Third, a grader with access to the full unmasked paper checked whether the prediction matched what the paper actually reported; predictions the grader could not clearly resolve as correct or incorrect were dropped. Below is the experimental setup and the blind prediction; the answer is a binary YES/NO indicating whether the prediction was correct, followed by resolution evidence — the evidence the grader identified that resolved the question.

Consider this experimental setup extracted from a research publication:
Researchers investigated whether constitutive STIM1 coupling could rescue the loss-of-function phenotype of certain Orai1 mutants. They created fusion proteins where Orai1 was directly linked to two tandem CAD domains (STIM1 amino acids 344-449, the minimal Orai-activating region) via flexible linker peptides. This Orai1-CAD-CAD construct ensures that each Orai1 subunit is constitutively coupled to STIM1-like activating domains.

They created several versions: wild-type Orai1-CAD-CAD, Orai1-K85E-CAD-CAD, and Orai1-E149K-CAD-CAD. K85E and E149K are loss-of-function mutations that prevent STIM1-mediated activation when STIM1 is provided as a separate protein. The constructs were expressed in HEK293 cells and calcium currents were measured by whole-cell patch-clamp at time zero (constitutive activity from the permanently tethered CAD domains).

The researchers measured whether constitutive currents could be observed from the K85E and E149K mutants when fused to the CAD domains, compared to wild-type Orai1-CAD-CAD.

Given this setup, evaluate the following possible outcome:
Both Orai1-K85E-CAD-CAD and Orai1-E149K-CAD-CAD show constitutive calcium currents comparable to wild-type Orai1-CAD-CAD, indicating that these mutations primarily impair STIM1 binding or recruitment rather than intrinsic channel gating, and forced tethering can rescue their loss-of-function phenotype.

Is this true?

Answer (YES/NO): NO